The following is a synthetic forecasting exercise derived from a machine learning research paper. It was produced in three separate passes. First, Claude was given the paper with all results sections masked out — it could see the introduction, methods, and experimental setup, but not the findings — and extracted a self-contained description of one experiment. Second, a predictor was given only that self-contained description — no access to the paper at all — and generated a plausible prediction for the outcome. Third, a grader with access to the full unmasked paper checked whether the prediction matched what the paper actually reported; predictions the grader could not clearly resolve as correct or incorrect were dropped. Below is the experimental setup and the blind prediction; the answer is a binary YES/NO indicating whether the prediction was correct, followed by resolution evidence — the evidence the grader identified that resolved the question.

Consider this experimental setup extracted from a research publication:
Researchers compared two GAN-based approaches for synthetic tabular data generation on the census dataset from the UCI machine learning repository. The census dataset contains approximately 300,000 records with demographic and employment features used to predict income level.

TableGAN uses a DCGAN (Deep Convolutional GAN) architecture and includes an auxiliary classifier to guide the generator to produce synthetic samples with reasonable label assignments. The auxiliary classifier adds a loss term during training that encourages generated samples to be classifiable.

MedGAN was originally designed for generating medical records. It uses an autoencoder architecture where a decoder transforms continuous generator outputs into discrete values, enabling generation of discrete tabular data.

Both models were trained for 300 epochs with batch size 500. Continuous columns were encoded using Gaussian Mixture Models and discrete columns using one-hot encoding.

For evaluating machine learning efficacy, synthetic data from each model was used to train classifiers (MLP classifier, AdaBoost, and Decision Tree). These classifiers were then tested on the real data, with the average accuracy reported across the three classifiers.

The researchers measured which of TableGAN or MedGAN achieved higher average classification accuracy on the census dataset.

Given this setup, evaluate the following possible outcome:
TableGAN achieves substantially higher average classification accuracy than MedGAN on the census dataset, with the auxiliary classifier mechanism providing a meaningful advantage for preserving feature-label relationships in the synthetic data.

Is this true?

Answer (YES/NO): NO